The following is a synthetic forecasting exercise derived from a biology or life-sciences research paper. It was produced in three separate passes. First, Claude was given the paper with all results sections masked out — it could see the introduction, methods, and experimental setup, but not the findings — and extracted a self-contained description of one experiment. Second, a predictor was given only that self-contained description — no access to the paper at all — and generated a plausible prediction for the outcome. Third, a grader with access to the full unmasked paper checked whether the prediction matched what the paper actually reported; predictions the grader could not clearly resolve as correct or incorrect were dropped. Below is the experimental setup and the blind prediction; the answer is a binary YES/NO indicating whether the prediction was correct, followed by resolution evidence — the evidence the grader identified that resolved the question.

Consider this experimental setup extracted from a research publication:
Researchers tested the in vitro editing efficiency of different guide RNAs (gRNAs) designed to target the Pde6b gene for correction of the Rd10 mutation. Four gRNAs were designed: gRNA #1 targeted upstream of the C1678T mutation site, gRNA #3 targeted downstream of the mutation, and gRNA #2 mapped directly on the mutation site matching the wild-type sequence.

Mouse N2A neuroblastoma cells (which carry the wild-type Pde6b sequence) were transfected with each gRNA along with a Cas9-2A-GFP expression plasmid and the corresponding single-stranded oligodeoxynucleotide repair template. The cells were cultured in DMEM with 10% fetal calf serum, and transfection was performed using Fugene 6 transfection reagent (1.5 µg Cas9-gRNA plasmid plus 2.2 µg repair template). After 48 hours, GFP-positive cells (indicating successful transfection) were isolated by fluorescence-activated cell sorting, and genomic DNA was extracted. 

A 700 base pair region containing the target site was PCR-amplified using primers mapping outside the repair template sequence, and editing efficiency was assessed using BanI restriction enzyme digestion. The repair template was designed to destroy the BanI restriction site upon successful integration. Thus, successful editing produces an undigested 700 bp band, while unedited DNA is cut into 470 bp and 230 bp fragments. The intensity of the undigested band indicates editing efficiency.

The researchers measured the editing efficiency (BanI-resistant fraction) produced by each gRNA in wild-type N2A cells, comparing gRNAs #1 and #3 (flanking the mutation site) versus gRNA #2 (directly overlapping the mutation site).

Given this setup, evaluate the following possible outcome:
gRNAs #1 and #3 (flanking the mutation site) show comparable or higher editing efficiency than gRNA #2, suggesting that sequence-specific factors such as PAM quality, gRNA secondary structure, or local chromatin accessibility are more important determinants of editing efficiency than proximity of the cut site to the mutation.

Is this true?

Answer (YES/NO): NO